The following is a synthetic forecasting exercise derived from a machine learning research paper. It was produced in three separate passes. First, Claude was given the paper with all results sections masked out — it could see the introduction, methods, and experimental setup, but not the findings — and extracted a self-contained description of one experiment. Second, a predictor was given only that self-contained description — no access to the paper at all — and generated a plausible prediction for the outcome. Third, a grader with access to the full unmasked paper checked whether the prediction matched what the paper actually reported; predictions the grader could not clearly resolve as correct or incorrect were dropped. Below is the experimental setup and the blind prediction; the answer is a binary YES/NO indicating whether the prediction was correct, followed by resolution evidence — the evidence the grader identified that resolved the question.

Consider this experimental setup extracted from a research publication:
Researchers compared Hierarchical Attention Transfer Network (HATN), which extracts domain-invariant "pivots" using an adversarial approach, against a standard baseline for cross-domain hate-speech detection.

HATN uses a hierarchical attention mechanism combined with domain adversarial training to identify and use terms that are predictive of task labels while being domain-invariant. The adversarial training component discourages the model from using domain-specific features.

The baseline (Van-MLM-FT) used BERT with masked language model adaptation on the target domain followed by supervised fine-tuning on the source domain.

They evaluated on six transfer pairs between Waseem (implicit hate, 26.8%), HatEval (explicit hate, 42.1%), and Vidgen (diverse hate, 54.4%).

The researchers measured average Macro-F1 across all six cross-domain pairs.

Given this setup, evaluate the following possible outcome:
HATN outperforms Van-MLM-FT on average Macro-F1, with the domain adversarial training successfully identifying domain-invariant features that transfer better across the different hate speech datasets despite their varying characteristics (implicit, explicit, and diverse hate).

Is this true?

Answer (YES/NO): NO